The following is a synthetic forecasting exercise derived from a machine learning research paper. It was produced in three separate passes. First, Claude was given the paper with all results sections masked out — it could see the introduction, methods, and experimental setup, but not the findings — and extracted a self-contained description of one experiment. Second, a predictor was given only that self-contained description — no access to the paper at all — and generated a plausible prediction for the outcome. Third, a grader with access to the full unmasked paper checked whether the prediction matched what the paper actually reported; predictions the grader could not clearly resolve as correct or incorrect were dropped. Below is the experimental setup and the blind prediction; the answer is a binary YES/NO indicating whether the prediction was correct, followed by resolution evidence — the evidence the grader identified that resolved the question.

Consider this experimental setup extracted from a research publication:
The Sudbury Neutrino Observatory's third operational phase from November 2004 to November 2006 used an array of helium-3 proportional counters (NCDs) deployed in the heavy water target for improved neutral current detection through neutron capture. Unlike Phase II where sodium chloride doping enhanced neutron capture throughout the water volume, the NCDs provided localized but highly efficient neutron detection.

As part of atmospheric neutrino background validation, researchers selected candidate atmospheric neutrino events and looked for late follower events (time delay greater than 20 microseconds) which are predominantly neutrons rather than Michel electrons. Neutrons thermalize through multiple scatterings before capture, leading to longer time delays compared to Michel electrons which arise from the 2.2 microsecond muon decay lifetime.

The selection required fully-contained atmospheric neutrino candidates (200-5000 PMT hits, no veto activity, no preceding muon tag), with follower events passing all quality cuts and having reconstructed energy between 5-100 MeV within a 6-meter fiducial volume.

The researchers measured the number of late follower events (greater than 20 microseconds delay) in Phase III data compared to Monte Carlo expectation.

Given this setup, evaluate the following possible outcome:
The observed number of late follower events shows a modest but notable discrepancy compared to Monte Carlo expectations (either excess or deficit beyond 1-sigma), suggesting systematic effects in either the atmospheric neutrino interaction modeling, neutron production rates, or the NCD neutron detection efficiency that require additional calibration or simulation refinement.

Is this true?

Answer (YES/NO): NO